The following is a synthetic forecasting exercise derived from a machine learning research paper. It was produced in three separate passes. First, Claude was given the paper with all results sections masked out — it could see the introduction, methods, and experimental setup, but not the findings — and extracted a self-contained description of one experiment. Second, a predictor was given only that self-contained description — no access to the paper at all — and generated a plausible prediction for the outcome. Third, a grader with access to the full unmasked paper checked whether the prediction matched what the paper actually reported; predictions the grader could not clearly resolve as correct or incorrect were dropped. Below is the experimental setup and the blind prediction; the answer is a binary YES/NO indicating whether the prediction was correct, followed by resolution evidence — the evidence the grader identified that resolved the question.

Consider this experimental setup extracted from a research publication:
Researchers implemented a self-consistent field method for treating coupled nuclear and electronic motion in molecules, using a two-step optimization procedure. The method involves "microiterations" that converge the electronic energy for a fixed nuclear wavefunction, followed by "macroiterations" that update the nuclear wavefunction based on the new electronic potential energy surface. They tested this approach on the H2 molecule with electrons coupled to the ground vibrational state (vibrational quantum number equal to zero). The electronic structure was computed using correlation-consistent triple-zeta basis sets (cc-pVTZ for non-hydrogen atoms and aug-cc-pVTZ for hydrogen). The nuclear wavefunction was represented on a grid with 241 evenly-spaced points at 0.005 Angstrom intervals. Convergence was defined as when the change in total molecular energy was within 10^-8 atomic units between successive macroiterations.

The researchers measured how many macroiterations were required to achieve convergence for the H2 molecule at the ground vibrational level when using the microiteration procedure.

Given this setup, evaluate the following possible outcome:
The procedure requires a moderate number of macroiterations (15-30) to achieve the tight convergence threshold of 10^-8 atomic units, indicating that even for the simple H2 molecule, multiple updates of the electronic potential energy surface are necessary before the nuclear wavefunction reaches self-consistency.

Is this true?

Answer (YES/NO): NO